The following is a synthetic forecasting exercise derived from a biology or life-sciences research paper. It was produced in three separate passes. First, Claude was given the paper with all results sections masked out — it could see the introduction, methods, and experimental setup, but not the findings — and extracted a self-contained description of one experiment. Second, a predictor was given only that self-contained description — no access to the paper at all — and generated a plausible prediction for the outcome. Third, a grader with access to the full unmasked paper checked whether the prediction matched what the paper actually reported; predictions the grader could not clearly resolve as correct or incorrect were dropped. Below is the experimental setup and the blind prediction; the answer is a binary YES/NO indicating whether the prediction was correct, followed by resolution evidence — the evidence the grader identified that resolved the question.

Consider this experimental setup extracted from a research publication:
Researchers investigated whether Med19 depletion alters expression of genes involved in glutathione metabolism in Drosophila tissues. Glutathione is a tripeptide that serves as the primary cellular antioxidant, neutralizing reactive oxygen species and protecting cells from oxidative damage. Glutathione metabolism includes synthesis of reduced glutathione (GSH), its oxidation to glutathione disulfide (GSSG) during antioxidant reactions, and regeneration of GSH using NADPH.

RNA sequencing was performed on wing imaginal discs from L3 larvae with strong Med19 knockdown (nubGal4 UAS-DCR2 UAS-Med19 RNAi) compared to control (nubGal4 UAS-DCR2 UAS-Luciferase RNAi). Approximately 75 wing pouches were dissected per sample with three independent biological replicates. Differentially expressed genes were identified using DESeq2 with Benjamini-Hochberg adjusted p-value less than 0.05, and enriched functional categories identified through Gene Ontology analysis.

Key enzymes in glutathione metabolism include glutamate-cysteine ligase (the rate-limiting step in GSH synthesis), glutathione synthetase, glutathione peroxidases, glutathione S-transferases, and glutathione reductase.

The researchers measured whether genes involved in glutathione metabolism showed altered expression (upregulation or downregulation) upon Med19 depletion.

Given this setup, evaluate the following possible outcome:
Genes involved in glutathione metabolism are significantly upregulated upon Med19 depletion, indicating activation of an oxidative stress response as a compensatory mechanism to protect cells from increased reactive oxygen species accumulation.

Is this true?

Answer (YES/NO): YES